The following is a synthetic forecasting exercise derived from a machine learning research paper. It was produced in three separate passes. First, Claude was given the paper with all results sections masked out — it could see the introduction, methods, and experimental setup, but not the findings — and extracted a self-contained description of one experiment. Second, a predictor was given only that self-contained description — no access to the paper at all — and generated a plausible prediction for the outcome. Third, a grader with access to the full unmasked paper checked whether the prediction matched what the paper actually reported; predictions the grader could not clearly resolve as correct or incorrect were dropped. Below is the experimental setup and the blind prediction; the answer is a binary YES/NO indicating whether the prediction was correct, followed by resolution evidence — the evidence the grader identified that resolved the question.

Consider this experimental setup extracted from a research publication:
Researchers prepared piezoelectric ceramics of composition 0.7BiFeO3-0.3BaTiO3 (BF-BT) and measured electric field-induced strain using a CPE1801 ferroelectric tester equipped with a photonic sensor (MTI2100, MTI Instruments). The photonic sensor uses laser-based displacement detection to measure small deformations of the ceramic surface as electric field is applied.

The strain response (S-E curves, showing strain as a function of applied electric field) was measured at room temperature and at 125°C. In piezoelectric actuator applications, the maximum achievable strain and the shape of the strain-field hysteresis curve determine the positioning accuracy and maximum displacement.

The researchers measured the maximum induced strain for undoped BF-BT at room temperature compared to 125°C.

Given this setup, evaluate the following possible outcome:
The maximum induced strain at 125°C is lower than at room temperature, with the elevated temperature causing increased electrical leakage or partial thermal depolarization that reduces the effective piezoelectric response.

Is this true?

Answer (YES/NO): NO